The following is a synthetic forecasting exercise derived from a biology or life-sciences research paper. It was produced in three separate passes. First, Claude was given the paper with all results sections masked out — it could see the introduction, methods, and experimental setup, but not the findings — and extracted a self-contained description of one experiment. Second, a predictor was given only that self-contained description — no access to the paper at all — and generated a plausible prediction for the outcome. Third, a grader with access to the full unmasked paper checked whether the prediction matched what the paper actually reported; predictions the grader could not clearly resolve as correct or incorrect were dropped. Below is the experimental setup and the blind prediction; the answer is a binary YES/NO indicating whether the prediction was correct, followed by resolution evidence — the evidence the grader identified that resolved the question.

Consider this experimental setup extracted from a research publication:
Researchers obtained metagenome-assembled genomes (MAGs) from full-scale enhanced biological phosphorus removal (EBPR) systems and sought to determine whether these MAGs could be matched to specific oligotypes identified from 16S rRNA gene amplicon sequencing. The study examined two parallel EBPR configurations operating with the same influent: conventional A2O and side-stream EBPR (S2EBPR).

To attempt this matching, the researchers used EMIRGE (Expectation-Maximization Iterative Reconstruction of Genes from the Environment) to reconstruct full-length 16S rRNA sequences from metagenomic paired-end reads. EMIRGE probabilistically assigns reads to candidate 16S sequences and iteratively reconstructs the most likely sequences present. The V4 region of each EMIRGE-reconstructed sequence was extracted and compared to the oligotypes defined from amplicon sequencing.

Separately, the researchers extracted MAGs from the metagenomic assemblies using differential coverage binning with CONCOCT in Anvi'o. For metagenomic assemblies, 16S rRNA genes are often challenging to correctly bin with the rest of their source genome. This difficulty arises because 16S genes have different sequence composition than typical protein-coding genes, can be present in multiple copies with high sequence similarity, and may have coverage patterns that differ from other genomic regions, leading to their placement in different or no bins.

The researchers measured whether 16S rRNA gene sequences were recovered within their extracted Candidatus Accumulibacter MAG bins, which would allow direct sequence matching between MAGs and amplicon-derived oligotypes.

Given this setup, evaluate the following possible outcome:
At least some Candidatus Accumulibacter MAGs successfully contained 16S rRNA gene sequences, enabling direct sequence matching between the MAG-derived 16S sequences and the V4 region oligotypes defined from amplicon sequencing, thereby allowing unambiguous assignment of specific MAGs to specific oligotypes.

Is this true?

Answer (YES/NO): NO